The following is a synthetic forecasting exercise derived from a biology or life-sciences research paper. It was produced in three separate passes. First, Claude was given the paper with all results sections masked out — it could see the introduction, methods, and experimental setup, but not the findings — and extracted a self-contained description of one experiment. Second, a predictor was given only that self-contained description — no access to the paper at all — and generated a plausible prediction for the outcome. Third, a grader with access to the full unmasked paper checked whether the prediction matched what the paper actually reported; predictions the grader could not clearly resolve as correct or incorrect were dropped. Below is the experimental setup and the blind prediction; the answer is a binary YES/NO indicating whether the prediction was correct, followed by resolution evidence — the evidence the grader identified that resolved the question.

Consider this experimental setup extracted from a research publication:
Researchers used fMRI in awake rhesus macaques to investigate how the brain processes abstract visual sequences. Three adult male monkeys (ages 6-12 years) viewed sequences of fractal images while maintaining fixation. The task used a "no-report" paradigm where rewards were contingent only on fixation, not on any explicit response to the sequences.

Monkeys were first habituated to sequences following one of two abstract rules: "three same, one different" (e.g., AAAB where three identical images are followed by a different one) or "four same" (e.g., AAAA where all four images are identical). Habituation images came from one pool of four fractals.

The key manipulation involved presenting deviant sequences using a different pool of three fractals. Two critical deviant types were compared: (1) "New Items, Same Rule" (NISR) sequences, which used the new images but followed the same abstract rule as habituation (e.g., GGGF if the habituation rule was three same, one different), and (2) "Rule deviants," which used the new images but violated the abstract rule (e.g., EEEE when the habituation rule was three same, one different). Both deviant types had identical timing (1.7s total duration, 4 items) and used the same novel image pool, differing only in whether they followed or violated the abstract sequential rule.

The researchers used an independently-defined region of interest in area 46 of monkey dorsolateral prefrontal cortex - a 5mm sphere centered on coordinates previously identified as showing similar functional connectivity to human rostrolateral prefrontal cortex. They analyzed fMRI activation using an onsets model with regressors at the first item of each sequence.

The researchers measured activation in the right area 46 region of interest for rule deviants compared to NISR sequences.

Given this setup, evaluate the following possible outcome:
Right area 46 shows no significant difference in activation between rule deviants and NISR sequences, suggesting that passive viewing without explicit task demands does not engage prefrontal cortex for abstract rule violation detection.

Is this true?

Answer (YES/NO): NO